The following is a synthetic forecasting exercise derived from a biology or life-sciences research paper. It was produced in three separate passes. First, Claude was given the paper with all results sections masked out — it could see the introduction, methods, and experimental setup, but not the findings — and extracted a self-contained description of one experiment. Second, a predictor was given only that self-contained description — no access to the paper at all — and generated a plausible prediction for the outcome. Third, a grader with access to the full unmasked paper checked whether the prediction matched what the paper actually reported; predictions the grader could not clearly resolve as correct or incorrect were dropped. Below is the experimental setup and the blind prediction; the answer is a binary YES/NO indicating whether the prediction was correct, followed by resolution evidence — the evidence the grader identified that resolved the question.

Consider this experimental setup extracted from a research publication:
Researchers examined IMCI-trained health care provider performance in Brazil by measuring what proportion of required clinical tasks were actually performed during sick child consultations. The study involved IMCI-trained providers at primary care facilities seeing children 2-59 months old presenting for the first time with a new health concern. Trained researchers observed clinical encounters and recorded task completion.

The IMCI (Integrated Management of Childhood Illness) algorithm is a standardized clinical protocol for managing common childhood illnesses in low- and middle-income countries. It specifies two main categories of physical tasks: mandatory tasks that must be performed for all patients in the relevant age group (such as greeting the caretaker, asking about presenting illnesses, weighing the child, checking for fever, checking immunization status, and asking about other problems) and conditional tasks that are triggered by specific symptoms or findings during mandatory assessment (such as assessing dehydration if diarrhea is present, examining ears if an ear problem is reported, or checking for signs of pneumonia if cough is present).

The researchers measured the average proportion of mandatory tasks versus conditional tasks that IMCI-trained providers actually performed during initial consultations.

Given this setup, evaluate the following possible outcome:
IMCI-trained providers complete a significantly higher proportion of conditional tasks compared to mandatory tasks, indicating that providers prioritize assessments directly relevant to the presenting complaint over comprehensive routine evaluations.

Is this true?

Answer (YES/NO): NO